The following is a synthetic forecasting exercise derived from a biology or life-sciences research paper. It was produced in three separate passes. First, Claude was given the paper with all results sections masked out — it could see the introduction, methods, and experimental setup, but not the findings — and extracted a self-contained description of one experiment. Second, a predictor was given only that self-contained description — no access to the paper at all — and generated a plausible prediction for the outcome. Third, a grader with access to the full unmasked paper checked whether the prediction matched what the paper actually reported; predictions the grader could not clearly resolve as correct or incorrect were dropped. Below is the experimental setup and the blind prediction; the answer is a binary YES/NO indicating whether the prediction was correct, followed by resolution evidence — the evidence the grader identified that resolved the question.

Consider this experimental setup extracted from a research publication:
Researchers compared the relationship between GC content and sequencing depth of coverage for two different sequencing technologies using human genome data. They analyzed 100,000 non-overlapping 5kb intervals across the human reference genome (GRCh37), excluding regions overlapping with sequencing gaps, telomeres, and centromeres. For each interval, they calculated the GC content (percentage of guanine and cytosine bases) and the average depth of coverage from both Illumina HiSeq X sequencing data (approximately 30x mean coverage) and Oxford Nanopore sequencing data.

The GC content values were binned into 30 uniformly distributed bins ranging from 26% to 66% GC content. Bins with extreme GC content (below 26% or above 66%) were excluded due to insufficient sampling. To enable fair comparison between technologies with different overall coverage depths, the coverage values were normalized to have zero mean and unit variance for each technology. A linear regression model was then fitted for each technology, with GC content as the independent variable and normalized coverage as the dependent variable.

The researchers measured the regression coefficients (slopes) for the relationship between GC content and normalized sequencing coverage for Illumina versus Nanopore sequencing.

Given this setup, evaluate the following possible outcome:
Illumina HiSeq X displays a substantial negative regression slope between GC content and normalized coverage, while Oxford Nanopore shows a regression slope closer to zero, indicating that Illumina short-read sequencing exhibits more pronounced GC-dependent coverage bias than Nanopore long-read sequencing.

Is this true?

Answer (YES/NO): YES